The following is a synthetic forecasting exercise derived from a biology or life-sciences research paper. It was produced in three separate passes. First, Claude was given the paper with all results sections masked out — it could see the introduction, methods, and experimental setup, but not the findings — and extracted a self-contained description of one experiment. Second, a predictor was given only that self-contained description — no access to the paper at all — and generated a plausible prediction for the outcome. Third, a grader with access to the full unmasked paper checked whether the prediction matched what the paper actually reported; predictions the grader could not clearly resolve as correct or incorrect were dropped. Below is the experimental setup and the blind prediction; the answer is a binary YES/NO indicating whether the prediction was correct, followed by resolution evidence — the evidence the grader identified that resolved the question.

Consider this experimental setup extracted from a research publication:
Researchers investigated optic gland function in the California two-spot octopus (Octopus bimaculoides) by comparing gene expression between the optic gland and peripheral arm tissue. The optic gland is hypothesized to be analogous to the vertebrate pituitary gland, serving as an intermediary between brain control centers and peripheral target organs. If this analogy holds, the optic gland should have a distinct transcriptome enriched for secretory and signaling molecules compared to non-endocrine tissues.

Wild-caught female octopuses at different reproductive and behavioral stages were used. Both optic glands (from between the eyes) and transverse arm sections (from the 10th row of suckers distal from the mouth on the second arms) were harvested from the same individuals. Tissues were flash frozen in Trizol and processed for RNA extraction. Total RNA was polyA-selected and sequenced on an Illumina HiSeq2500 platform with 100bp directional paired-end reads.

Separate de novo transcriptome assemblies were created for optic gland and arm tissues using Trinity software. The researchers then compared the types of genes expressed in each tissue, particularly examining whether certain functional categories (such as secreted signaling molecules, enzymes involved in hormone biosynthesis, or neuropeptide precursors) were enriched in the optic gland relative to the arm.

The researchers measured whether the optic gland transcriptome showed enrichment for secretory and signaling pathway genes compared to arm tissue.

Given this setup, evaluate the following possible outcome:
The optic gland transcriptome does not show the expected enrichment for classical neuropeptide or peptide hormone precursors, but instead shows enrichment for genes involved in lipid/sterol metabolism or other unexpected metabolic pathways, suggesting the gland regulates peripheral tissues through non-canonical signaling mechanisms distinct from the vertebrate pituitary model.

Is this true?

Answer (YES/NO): NO